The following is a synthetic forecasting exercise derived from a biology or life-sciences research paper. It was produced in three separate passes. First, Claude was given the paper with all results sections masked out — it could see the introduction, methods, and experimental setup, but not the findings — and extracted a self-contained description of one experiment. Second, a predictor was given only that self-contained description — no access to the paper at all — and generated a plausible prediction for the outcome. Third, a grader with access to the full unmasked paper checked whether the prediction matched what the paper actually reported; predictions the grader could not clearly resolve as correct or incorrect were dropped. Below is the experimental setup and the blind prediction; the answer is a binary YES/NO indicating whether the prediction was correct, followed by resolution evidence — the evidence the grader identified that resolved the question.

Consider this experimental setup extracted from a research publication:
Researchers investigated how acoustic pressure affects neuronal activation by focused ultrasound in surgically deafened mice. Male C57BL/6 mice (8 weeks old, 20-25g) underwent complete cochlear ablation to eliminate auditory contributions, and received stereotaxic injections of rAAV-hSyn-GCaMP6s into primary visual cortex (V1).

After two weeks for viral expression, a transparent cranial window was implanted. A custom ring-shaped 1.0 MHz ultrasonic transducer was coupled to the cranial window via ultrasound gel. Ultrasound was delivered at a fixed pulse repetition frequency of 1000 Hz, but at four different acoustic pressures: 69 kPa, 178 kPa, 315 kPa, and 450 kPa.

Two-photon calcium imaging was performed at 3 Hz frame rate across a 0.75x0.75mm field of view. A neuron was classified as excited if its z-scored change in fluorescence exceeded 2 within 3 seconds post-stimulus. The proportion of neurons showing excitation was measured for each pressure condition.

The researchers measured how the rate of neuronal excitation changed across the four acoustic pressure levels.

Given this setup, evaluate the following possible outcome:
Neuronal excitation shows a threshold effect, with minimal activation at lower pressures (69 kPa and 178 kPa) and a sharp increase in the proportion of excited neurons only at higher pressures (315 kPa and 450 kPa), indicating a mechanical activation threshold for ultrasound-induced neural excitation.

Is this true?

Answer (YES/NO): YES